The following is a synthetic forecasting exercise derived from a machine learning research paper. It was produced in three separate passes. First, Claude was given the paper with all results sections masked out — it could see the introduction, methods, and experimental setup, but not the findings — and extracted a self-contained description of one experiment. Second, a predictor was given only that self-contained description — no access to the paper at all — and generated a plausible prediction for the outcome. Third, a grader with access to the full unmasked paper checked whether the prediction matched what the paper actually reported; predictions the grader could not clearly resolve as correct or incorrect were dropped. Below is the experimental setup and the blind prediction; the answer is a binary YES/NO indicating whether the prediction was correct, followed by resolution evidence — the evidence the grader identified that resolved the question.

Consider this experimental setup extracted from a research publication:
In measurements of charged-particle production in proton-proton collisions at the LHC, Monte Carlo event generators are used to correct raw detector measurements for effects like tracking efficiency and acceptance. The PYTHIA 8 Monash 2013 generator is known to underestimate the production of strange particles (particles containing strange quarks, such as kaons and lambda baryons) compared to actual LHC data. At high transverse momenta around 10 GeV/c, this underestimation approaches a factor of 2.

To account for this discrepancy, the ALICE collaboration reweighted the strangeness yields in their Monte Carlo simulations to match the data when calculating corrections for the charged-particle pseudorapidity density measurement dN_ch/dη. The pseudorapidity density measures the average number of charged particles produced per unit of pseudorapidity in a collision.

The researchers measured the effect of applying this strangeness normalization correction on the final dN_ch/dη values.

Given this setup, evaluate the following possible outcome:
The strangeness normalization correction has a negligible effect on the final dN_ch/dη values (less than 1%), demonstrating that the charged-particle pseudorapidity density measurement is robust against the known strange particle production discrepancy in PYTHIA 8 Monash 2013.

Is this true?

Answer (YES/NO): NO